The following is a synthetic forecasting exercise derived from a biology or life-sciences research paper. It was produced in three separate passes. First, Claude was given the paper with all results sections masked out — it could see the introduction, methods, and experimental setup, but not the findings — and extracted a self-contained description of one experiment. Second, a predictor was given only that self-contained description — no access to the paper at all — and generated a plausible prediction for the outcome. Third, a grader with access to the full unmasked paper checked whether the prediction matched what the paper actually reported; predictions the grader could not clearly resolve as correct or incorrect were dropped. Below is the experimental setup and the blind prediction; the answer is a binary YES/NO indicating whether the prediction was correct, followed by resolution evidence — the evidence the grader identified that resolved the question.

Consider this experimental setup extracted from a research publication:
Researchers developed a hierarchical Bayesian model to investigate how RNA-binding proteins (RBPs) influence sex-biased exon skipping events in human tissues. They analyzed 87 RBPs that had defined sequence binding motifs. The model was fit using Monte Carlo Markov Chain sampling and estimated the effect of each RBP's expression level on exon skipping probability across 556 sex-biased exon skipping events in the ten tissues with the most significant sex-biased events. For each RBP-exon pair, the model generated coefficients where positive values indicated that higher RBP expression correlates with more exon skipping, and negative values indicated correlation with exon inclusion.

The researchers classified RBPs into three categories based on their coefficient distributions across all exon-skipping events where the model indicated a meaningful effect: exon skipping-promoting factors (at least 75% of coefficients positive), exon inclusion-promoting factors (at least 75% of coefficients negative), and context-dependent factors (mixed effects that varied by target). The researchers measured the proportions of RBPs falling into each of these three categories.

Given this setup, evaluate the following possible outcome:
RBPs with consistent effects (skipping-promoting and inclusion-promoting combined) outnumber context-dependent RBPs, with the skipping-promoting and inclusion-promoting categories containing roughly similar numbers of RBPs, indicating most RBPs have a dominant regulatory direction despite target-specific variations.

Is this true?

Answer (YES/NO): NO